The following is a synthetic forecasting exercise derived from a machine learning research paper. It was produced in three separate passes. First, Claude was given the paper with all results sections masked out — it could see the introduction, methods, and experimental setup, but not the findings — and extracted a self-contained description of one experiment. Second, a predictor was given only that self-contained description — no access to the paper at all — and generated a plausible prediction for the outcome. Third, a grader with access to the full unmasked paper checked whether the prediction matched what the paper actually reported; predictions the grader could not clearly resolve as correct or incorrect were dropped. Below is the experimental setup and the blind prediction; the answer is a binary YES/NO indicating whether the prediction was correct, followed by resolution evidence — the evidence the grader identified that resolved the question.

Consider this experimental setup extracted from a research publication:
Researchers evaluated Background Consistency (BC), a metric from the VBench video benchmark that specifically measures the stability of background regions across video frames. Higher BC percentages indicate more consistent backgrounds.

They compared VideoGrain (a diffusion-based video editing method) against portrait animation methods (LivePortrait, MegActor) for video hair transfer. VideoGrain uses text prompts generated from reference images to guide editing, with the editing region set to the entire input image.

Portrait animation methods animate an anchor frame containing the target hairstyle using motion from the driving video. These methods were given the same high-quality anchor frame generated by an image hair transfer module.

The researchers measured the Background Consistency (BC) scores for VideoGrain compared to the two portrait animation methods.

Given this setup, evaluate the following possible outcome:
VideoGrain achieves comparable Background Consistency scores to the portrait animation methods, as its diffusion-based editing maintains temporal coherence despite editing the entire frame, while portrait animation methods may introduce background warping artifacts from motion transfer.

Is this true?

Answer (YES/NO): NO